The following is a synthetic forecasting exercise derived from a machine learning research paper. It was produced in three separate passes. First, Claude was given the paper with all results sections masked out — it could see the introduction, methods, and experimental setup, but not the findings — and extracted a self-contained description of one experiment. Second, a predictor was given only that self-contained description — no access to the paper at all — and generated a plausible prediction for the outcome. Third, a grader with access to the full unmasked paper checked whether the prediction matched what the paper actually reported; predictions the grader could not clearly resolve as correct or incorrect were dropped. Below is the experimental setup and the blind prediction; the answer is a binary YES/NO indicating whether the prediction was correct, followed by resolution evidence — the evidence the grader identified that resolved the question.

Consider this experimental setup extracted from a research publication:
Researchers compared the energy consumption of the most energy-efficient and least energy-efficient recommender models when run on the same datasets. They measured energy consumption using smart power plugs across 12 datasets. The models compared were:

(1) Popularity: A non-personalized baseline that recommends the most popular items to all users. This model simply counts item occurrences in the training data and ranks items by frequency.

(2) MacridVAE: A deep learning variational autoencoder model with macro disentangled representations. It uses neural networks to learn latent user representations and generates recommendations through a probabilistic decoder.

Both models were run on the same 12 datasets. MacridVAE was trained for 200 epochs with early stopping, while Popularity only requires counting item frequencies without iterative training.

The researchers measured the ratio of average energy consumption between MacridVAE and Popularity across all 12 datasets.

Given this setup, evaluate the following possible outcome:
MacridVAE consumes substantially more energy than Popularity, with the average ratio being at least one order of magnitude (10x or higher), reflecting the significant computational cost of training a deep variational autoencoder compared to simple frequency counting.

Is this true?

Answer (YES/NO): YES